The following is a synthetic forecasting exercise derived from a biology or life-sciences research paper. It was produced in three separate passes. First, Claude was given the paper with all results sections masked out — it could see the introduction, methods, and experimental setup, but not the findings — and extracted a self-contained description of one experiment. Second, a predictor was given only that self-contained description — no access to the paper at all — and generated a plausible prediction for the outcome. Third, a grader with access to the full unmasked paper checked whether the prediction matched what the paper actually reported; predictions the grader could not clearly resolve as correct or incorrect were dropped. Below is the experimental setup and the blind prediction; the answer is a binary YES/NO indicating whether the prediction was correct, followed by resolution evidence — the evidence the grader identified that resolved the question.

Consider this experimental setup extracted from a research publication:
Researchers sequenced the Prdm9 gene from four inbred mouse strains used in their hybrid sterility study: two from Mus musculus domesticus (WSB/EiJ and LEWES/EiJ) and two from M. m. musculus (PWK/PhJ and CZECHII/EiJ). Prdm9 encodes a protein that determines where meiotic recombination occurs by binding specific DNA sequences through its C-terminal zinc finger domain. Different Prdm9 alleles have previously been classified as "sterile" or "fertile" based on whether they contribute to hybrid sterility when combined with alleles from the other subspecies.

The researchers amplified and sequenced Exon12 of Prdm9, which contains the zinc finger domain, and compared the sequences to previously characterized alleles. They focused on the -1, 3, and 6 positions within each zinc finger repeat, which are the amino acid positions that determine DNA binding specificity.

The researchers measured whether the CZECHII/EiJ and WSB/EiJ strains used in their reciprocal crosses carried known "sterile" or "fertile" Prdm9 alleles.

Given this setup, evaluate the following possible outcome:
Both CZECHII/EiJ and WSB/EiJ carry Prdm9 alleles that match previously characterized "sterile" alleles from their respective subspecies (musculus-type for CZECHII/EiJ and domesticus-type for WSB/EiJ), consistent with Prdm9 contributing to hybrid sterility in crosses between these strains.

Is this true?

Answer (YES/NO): YES